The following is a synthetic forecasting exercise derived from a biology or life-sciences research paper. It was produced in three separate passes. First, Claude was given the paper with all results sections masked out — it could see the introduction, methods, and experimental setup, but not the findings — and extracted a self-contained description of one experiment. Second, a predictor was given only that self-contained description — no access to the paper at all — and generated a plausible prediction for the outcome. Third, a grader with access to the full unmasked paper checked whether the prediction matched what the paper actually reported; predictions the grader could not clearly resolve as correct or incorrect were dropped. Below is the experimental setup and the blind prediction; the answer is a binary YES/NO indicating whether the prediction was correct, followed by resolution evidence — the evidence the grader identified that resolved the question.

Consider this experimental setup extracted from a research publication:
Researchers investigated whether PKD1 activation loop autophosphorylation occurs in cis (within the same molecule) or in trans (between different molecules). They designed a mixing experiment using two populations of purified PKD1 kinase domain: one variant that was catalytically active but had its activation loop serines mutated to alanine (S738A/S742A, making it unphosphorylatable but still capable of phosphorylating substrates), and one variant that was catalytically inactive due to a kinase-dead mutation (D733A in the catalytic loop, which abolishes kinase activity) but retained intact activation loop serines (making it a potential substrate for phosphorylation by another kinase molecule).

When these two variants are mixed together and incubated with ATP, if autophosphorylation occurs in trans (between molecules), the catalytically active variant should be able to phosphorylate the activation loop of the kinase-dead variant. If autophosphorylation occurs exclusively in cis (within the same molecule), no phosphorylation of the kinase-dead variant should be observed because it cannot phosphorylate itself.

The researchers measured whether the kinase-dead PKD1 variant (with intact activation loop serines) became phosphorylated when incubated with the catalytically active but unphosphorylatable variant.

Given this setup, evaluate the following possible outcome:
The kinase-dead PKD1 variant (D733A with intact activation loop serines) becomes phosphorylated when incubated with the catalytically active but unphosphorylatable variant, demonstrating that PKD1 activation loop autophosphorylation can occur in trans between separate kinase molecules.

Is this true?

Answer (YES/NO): NO